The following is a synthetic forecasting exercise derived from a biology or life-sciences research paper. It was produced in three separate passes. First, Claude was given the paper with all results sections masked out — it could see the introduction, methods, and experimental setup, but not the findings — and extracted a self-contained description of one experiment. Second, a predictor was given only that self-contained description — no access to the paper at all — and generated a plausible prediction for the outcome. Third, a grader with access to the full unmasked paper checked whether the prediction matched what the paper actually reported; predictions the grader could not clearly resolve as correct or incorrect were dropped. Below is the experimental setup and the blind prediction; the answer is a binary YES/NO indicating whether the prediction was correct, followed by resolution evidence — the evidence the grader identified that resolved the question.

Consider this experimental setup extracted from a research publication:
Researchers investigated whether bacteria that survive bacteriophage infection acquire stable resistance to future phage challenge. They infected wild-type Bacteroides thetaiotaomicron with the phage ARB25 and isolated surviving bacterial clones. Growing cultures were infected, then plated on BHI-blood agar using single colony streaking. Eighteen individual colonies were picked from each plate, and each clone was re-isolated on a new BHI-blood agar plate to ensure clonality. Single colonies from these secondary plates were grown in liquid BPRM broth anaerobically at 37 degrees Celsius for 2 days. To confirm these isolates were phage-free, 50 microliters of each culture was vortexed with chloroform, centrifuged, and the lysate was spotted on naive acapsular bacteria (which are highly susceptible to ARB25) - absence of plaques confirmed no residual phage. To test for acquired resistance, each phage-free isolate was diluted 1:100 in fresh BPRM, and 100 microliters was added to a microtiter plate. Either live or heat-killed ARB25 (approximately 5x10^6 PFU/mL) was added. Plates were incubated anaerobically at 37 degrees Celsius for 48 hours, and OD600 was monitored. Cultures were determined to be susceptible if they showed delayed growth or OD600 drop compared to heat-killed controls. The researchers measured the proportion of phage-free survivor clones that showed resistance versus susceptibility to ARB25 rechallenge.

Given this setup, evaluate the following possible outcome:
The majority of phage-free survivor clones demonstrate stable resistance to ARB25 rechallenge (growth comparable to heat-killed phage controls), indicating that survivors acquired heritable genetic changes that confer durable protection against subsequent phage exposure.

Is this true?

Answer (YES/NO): NO